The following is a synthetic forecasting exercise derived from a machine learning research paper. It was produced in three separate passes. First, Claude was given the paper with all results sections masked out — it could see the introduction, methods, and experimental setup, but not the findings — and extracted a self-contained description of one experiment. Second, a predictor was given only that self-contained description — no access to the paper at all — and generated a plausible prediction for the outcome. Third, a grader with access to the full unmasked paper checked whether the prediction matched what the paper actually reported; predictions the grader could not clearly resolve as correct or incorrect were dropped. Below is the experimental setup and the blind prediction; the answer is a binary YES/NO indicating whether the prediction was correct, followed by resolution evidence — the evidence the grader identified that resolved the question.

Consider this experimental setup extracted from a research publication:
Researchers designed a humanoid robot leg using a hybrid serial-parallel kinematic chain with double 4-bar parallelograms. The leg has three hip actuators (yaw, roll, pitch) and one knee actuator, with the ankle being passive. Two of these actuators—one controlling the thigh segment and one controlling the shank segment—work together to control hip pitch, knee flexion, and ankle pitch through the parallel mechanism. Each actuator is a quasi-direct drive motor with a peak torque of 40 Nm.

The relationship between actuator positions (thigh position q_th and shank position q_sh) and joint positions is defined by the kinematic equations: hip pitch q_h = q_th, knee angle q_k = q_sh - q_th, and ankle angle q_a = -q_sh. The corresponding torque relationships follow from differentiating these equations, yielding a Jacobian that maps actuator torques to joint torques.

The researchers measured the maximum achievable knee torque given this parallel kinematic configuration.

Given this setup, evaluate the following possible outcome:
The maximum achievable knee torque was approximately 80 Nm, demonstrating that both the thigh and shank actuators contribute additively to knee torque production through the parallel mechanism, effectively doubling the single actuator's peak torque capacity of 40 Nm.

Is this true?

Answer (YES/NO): YES